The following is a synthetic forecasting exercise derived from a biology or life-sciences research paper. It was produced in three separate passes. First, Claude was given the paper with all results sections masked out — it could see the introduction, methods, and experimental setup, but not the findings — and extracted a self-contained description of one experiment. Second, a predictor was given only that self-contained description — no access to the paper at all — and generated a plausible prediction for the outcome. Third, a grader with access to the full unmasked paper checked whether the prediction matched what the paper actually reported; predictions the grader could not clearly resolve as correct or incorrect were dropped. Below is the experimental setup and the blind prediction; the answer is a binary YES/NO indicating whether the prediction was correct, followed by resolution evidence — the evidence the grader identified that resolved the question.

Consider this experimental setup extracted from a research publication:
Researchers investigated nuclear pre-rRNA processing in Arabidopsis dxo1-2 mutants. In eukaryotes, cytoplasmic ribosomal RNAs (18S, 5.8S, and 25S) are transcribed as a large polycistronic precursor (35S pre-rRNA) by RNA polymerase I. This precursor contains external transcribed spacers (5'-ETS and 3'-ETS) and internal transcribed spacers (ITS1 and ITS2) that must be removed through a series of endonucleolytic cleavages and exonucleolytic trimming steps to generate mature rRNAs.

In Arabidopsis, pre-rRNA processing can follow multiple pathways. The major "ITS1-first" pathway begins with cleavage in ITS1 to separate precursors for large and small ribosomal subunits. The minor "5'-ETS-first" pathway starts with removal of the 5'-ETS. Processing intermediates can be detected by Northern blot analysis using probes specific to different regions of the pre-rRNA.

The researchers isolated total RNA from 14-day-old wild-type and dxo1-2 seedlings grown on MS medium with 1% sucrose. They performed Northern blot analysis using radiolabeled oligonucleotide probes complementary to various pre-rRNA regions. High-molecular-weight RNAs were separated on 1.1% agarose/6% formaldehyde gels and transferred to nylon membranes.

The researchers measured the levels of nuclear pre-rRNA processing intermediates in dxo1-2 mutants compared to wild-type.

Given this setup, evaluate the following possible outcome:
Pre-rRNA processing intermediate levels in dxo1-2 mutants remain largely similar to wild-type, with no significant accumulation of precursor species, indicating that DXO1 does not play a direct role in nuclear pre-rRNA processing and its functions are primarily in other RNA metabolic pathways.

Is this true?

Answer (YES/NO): NO